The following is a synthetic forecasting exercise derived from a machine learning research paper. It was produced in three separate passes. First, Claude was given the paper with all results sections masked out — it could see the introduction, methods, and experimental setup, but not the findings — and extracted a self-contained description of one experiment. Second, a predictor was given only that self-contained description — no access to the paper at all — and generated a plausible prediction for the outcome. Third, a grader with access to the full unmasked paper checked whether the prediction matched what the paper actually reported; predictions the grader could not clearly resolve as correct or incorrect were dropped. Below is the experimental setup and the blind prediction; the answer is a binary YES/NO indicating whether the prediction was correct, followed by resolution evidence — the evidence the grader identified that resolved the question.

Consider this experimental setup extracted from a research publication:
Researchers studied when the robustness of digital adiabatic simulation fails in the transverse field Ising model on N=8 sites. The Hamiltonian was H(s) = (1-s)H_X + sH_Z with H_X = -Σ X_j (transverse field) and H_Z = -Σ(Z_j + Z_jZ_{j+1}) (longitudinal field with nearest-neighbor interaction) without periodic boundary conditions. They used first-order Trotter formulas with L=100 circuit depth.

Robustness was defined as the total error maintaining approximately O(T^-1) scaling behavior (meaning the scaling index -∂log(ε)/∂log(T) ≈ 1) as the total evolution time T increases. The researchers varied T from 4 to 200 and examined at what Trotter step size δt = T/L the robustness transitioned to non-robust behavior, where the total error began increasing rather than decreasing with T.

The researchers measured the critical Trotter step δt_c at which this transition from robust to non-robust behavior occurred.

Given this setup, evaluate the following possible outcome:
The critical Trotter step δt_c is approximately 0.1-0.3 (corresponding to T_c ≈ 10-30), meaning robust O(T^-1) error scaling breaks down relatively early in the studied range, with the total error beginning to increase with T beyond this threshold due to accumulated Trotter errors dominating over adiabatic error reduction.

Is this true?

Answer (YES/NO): NO